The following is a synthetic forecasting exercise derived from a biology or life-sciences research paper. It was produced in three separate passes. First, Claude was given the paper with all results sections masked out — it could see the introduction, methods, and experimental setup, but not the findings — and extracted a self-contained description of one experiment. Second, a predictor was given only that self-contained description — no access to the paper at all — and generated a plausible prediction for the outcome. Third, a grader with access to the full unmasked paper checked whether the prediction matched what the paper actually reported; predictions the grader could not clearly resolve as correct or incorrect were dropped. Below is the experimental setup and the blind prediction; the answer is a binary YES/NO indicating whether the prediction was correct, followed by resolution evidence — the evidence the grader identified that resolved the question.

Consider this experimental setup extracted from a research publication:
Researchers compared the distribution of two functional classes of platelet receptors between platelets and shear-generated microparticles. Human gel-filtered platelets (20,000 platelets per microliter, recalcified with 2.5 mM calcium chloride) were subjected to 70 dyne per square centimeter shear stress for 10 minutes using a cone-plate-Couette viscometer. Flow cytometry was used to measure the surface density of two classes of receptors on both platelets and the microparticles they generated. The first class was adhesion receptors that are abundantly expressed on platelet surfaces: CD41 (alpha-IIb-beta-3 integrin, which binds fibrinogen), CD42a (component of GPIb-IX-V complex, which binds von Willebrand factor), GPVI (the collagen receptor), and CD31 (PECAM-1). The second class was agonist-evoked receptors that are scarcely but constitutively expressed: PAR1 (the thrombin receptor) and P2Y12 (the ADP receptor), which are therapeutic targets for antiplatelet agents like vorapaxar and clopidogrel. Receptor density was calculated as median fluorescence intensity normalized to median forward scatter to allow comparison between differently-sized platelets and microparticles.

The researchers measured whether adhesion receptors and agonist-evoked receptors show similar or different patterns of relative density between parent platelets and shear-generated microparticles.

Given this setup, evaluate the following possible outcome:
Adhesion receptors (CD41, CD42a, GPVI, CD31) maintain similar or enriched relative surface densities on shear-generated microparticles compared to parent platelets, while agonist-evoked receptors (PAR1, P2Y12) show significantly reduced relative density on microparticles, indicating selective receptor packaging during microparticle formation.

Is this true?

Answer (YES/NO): NO